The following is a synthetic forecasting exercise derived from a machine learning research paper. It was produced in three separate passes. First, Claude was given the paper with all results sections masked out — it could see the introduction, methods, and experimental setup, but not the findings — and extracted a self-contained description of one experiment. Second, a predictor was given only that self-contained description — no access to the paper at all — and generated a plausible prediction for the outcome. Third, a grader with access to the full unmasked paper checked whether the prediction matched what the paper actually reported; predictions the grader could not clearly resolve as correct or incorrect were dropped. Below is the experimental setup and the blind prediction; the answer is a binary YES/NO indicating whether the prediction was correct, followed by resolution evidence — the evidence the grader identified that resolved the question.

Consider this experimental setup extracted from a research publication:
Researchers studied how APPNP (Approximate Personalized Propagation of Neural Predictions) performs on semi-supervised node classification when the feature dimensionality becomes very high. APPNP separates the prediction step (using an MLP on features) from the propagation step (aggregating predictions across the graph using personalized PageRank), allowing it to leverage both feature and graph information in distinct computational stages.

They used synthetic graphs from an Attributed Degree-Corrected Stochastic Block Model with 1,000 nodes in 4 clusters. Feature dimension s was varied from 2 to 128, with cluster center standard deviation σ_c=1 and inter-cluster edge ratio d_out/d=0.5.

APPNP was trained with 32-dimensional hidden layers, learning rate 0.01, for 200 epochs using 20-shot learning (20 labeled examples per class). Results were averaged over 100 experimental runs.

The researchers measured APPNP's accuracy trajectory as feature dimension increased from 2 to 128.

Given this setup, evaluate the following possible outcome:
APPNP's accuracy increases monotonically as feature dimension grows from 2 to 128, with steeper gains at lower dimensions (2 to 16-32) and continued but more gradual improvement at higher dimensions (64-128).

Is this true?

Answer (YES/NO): YES